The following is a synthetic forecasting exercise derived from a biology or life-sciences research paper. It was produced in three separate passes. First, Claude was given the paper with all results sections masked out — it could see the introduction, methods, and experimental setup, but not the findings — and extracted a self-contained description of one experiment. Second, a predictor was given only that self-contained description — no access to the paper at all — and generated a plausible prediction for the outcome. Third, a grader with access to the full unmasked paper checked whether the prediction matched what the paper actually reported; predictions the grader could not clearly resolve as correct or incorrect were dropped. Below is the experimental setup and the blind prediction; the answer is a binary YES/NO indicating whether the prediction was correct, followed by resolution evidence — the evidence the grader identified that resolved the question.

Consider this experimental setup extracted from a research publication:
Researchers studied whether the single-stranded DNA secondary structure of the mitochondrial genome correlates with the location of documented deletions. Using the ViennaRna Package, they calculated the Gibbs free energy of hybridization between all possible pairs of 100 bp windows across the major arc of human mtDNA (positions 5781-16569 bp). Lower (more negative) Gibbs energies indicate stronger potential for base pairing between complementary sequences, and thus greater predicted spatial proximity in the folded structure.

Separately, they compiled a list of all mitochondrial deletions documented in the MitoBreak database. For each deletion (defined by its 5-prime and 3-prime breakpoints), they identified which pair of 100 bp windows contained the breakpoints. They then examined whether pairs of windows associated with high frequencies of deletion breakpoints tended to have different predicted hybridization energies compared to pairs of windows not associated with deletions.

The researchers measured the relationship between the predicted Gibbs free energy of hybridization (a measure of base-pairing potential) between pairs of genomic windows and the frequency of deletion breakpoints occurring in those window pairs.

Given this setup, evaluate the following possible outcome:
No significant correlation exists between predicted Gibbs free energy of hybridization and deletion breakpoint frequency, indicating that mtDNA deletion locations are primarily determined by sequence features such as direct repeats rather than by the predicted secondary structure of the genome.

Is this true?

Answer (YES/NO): NO